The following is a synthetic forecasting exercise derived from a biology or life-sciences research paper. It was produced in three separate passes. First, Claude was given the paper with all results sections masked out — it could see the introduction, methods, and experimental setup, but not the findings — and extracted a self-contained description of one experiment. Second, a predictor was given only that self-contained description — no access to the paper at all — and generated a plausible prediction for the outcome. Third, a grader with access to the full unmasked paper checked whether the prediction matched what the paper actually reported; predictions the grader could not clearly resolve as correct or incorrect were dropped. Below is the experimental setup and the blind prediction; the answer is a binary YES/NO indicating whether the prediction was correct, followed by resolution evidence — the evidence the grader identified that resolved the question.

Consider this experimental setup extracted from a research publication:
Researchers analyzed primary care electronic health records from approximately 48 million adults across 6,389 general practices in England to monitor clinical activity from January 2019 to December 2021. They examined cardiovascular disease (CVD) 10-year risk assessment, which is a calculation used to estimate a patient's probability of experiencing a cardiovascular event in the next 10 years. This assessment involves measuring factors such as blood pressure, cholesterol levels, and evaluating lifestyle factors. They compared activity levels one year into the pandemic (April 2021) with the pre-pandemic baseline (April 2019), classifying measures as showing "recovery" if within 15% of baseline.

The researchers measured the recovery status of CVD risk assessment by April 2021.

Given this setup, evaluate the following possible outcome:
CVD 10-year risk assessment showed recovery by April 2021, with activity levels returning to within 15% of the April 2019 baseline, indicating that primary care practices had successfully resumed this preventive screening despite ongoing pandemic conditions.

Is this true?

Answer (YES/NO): NO